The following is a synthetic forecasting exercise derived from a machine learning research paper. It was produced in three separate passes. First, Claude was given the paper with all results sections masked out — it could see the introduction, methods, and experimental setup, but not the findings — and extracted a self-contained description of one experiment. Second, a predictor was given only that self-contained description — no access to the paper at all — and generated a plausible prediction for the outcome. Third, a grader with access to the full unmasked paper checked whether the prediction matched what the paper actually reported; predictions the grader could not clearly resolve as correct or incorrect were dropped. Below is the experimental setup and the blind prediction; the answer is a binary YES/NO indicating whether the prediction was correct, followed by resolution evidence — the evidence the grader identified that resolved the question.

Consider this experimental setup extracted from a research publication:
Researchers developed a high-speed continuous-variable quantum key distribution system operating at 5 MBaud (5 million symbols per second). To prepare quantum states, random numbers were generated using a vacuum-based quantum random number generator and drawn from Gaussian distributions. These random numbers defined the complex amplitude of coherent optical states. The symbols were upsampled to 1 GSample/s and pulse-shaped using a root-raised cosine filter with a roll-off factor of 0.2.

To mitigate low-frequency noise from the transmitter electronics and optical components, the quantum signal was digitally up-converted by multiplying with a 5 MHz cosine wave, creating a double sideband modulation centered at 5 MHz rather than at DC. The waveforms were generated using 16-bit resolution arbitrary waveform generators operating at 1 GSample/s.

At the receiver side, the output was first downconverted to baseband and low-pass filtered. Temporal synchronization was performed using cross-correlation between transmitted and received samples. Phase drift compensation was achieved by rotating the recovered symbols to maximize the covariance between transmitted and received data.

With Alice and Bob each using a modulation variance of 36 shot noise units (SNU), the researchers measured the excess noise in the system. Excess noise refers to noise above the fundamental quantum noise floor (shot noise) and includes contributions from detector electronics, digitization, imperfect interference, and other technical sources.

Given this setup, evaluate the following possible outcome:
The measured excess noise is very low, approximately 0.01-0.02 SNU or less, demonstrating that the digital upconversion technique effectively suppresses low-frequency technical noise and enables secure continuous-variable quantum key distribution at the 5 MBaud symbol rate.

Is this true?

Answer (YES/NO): NO